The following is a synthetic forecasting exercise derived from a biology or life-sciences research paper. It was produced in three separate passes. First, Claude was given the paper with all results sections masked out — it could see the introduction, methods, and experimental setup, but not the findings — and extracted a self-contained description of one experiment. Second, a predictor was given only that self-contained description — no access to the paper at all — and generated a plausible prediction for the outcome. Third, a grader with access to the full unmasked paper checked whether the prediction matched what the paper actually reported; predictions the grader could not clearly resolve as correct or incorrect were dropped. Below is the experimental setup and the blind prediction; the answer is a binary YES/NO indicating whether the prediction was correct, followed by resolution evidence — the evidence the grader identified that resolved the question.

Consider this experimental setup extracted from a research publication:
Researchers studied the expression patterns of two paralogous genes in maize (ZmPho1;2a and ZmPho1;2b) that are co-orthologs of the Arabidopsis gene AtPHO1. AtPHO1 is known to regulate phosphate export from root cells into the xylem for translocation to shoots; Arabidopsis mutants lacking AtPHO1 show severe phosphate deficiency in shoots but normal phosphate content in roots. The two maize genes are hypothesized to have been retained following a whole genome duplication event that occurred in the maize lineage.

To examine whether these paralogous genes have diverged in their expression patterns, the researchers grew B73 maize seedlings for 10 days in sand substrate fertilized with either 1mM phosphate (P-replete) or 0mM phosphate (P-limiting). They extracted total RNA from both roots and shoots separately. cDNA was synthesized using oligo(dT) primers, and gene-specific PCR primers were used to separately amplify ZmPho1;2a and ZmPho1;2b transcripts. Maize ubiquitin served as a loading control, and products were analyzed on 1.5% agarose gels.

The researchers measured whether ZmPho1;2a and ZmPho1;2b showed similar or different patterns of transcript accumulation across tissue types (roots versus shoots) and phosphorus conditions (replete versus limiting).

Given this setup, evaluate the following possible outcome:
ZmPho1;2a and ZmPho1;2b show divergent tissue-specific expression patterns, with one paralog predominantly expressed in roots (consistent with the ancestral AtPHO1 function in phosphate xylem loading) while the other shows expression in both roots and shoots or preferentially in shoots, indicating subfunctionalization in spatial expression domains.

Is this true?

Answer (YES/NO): YES